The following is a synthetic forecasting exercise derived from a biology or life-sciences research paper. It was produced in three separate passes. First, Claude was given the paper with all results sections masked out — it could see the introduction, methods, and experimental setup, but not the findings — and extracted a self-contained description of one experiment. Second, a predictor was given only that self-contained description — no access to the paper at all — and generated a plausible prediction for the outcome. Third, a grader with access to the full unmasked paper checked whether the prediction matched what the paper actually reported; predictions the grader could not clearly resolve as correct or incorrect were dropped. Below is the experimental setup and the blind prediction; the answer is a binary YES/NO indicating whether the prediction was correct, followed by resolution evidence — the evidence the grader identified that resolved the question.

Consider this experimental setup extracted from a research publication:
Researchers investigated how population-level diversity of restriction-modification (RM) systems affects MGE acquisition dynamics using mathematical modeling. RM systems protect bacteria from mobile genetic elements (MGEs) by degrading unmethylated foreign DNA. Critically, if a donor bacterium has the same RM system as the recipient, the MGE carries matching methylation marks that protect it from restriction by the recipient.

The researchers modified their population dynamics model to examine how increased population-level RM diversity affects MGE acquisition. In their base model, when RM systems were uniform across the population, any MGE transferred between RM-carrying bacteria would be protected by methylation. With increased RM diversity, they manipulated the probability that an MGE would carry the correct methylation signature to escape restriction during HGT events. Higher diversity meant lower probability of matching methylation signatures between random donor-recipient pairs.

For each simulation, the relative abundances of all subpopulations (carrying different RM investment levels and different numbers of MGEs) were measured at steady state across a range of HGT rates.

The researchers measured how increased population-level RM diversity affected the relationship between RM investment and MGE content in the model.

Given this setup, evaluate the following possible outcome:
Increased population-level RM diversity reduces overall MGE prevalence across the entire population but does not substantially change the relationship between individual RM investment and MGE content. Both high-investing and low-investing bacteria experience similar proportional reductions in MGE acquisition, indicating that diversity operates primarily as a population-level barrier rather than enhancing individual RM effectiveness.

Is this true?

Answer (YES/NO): NO